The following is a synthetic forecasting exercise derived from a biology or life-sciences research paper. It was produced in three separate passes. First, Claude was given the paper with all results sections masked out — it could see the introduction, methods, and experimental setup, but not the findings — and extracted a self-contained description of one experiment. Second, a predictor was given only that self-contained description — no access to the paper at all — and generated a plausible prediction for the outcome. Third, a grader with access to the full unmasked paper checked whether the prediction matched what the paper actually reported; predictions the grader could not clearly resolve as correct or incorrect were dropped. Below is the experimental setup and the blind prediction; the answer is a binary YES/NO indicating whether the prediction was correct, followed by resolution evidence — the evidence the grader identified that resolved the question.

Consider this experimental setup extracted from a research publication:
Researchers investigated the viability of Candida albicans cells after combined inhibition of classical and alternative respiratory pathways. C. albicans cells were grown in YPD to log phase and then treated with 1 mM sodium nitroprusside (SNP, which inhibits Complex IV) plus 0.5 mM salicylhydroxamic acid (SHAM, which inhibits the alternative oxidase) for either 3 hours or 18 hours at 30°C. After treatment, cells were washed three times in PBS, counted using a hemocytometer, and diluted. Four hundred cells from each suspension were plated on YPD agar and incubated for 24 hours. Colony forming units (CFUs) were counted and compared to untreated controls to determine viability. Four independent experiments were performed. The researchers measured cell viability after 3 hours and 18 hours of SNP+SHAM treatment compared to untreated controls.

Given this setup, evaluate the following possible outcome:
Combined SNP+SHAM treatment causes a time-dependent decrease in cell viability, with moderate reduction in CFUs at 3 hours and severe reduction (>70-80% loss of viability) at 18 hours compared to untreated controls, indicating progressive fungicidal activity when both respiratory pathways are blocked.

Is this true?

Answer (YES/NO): NO